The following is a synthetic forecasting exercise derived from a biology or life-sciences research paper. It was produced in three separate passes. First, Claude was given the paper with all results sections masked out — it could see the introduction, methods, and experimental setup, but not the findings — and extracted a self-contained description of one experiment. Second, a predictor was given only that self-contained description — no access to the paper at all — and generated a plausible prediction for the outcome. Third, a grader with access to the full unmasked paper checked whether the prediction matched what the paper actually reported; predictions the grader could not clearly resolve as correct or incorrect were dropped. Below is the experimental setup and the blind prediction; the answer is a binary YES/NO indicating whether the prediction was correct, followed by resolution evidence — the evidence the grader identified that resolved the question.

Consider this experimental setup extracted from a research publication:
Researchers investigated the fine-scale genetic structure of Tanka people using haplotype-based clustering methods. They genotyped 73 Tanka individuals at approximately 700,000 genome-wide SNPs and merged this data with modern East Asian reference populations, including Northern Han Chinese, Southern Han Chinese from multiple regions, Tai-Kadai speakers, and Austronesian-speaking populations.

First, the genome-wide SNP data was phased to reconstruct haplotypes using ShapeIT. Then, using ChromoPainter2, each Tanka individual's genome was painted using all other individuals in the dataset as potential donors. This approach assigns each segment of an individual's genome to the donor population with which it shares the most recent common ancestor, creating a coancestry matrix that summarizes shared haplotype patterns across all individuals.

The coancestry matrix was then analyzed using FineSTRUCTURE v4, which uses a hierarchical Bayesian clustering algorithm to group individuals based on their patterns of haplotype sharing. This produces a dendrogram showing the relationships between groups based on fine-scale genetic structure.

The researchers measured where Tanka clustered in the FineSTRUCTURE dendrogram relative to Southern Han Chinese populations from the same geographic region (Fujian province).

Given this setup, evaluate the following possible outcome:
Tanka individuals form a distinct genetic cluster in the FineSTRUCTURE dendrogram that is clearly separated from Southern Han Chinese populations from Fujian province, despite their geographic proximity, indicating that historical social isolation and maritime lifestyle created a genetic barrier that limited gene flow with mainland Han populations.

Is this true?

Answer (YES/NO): NO